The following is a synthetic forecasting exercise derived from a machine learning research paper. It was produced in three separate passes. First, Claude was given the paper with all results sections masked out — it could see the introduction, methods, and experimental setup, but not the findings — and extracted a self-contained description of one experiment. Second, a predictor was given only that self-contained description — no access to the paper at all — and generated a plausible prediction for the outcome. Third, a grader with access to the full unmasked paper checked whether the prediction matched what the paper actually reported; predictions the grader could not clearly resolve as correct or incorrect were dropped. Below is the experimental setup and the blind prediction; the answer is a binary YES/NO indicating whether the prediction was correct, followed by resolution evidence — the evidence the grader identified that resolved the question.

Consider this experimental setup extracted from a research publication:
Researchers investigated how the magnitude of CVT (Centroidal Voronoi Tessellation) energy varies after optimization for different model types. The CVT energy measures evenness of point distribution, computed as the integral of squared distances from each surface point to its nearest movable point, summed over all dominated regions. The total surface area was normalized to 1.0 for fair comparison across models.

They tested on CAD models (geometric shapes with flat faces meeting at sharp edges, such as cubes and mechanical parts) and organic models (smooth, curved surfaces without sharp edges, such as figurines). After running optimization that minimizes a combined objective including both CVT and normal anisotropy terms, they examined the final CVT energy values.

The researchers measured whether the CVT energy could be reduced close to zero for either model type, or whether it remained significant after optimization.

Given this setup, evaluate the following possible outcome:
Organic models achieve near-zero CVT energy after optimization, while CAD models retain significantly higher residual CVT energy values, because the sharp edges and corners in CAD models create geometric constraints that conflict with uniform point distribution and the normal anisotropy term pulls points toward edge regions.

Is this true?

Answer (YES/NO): NO